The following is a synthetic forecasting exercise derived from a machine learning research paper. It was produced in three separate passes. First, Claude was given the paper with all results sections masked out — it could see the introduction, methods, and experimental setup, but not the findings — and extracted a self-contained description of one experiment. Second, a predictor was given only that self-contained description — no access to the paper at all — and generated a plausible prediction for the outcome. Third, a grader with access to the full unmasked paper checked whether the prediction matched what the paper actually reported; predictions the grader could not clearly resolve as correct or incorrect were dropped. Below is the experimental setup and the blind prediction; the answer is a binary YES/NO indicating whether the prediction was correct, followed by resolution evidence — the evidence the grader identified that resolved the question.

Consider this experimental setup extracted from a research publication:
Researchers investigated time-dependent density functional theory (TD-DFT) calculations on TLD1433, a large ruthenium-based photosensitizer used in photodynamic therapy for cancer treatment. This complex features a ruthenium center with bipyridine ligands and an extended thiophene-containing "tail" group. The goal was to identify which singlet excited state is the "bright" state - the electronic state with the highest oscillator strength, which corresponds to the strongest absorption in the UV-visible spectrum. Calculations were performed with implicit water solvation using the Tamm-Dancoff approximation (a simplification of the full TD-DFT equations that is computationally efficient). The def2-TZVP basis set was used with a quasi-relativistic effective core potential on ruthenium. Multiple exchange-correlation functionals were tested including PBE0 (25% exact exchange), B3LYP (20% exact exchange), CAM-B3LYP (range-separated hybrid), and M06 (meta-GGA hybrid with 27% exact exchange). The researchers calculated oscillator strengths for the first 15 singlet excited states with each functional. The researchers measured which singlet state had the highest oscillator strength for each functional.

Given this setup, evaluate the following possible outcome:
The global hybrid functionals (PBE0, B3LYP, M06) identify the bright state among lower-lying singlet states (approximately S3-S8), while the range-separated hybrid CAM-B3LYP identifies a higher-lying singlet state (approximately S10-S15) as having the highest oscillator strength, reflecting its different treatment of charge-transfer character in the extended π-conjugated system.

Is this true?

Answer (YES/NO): NO